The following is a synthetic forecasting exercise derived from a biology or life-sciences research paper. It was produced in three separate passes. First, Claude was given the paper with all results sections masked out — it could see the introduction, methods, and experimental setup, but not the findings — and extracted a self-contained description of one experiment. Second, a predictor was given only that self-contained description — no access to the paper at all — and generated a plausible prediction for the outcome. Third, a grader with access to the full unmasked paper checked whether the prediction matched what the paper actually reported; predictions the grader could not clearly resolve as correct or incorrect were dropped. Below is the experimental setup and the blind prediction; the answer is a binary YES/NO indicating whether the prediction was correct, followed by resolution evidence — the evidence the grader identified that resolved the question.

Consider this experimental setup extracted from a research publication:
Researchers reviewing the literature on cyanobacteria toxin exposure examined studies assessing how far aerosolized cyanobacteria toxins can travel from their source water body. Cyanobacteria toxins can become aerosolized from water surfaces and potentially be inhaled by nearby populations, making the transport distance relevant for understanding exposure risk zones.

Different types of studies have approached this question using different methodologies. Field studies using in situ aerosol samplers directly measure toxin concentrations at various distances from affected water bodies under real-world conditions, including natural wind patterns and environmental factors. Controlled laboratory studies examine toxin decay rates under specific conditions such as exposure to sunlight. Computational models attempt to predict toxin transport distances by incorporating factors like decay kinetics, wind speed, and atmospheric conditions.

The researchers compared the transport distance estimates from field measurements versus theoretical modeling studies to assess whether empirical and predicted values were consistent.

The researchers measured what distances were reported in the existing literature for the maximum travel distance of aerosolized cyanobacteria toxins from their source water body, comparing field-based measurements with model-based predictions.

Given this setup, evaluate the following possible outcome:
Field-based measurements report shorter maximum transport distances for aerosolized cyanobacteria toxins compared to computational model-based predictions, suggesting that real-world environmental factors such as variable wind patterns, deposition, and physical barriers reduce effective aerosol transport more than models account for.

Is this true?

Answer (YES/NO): NO